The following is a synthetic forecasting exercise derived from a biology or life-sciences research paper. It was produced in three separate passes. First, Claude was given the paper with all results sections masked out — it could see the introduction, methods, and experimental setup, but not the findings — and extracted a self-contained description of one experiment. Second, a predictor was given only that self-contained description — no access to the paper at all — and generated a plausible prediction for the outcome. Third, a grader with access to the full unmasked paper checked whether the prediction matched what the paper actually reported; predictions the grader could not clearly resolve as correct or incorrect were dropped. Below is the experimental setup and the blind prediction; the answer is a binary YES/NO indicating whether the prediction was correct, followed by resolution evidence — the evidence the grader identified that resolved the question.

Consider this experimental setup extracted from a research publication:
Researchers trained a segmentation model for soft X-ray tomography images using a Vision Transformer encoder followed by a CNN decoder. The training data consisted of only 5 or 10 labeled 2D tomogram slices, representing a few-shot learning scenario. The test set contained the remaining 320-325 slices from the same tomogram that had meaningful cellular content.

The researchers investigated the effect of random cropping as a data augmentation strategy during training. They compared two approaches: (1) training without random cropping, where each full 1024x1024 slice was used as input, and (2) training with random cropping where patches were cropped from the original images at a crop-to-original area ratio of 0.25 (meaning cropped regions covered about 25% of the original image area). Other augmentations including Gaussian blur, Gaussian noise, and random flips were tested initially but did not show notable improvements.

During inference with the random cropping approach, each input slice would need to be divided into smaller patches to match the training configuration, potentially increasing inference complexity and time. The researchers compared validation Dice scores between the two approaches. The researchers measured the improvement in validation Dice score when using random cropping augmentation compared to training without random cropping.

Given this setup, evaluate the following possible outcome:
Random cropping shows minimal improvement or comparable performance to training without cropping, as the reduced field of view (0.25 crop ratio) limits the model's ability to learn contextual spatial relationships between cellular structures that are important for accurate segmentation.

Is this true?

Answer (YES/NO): NO